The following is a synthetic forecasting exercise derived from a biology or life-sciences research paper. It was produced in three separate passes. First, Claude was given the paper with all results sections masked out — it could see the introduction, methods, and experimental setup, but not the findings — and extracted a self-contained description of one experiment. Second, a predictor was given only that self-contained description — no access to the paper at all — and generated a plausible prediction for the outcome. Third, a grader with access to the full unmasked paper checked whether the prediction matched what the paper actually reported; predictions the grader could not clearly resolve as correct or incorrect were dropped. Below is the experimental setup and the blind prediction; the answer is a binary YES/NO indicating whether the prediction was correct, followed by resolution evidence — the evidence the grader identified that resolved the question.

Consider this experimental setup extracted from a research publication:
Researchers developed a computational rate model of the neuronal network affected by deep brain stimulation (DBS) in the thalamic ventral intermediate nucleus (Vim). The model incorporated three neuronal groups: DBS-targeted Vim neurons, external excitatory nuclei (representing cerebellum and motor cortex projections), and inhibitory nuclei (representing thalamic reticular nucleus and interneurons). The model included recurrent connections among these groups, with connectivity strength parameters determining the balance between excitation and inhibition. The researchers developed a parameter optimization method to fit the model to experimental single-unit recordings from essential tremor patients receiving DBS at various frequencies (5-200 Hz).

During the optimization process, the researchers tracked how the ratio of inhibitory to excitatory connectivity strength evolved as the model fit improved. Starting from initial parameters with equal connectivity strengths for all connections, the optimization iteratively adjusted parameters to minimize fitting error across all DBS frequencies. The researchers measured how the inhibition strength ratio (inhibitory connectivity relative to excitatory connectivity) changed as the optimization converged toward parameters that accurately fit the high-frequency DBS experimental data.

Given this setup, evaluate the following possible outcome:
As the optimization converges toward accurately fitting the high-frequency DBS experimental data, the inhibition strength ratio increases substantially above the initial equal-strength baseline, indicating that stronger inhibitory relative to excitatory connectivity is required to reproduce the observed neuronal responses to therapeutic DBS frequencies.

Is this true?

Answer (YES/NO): YES